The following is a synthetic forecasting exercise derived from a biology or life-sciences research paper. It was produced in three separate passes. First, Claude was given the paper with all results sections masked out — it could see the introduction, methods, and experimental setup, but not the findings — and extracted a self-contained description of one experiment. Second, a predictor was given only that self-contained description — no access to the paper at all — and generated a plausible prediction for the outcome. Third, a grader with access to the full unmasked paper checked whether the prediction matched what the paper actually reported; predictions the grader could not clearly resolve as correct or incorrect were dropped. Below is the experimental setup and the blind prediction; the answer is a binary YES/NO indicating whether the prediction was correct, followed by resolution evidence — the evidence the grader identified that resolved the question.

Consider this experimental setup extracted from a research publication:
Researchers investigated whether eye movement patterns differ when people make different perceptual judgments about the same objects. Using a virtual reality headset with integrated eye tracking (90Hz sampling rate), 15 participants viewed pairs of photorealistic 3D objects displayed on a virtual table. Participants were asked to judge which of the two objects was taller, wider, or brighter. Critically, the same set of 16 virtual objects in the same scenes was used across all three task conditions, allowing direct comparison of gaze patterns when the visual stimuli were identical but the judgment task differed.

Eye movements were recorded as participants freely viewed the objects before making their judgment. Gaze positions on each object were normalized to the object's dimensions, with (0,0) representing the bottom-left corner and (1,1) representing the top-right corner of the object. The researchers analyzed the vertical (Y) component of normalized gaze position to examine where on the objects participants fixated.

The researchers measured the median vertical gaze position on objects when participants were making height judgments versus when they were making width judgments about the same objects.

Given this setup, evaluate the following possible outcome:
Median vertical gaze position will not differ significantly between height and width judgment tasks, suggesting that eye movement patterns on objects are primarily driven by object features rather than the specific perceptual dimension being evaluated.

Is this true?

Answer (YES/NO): NO